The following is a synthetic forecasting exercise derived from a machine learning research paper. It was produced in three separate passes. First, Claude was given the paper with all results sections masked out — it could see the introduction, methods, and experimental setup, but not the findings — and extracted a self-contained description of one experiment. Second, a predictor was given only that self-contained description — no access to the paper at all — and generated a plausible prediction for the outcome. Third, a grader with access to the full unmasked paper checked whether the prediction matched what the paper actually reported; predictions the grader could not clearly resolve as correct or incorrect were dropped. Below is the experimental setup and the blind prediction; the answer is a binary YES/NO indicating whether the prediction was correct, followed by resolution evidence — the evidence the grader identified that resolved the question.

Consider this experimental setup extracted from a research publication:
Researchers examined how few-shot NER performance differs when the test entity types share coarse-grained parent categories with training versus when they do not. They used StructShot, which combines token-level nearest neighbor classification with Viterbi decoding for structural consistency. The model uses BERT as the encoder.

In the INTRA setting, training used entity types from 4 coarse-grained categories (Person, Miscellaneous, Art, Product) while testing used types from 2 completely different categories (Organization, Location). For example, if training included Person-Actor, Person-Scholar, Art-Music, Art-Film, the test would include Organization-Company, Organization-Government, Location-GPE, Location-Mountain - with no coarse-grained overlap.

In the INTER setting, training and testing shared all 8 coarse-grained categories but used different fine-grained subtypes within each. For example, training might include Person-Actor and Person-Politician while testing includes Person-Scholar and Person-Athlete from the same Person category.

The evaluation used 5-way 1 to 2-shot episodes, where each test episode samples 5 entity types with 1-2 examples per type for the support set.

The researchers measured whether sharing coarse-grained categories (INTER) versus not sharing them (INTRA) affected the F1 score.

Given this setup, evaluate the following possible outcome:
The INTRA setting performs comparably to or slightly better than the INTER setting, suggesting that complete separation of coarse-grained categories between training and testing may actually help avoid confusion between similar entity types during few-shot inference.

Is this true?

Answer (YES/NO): NO